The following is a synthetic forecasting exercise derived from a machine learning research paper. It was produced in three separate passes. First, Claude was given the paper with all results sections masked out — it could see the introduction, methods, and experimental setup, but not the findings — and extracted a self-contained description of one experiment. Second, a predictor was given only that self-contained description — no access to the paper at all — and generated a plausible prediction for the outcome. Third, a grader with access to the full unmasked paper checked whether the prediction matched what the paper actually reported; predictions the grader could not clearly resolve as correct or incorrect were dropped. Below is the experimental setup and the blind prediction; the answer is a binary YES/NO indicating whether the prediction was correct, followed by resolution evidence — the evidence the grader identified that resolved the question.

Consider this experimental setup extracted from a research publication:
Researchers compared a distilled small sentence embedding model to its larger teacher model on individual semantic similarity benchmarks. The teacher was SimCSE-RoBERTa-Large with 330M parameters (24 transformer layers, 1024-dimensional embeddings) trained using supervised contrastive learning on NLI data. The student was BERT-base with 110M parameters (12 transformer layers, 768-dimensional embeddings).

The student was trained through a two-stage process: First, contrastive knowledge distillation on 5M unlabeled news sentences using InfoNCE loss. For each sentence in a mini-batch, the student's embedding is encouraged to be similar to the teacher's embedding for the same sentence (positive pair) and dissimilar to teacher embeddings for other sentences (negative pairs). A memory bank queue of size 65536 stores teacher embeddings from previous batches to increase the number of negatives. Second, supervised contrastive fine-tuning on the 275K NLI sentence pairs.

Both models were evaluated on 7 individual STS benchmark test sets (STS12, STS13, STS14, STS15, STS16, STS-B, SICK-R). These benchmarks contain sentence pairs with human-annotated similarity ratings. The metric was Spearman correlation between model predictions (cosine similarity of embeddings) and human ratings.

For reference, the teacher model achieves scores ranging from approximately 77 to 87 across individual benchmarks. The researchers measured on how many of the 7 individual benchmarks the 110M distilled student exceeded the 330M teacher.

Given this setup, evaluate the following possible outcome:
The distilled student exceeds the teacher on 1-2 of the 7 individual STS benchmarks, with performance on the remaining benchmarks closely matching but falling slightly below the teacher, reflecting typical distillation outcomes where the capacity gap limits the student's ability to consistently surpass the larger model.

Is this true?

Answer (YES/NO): NO